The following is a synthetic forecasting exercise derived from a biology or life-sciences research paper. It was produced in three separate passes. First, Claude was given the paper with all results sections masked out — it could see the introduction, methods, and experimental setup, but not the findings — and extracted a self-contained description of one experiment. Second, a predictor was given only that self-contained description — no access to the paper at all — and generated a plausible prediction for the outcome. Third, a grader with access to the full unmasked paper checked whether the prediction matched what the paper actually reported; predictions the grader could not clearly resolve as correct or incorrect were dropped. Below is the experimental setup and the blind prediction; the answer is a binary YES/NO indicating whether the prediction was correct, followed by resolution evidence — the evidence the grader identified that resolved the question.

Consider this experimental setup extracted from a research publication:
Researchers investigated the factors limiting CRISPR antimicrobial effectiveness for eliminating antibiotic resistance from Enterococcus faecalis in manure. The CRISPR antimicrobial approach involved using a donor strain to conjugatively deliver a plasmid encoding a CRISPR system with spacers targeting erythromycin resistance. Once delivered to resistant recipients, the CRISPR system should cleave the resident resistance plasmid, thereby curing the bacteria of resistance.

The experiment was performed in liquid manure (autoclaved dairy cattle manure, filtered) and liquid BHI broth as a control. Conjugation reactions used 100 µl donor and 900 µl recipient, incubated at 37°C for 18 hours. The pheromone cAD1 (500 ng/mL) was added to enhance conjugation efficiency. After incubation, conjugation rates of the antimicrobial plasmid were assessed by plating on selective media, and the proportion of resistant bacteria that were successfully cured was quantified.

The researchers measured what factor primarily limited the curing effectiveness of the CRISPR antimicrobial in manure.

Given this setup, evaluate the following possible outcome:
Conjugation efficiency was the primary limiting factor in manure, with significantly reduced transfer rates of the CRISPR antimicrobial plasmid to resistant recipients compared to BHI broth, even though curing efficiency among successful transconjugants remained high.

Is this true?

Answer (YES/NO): YES